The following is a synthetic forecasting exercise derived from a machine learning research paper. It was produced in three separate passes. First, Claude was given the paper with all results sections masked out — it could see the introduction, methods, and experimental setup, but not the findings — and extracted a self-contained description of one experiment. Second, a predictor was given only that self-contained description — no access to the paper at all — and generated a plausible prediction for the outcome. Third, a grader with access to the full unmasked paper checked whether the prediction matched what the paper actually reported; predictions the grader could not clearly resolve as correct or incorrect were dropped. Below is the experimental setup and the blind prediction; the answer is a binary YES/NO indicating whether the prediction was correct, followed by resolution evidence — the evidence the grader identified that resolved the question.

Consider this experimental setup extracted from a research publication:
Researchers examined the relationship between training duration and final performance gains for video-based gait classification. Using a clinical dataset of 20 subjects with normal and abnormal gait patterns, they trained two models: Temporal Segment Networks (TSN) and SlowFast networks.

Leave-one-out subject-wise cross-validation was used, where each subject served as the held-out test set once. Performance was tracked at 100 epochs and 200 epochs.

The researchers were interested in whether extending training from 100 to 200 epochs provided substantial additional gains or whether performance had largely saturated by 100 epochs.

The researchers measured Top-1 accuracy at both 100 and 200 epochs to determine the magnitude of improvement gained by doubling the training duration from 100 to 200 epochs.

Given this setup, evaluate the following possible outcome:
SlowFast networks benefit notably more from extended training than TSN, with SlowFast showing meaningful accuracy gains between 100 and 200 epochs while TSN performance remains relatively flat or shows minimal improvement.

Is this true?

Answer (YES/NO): NO